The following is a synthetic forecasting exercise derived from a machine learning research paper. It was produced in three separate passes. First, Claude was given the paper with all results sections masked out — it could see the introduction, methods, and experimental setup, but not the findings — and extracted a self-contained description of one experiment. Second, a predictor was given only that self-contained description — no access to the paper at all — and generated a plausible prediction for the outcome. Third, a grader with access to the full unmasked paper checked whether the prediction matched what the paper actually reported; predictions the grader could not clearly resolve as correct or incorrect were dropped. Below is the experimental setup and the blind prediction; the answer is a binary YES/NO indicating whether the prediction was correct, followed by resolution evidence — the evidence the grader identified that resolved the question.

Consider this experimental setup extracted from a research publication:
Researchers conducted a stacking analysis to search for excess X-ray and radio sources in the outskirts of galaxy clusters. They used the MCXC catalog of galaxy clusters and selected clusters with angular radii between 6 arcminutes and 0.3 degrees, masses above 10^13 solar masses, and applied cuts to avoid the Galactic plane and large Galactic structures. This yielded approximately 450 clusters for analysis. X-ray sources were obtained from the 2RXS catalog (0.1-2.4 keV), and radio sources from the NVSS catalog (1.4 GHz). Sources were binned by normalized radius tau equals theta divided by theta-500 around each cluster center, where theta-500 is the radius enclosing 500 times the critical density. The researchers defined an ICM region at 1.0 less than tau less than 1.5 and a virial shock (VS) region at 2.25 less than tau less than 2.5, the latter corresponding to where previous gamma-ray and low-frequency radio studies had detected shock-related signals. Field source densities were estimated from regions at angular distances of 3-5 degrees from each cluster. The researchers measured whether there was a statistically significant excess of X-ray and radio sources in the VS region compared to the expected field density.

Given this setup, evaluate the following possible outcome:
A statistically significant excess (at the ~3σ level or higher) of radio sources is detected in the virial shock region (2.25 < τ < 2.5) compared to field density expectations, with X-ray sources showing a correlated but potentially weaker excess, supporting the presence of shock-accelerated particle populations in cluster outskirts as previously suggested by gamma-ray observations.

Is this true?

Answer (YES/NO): YES